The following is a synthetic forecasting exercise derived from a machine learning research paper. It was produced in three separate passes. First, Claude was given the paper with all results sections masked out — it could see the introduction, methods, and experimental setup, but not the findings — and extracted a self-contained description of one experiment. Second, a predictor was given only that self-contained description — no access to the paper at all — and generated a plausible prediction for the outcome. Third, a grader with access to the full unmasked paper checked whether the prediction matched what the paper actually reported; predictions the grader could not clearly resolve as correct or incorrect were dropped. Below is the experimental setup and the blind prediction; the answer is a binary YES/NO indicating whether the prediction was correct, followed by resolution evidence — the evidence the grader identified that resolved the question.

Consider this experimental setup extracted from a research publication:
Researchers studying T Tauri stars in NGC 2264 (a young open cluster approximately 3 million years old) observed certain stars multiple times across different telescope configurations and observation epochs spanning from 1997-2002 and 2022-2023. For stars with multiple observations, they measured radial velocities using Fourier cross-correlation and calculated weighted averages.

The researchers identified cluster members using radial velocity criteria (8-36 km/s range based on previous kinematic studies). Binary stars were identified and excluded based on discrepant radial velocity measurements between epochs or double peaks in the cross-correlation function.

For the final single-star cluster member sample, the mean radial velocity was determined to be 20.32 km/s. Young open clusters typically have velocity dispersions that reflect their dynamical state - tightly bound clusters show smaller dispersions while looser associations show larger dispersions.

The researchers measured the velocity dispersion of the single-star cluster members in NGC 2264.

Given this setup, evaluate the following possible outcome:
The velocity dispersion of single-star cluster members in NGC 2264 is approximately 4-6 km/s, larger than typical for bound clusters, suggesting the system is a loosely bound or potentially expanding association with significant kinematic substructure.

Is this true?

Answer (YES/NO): YES